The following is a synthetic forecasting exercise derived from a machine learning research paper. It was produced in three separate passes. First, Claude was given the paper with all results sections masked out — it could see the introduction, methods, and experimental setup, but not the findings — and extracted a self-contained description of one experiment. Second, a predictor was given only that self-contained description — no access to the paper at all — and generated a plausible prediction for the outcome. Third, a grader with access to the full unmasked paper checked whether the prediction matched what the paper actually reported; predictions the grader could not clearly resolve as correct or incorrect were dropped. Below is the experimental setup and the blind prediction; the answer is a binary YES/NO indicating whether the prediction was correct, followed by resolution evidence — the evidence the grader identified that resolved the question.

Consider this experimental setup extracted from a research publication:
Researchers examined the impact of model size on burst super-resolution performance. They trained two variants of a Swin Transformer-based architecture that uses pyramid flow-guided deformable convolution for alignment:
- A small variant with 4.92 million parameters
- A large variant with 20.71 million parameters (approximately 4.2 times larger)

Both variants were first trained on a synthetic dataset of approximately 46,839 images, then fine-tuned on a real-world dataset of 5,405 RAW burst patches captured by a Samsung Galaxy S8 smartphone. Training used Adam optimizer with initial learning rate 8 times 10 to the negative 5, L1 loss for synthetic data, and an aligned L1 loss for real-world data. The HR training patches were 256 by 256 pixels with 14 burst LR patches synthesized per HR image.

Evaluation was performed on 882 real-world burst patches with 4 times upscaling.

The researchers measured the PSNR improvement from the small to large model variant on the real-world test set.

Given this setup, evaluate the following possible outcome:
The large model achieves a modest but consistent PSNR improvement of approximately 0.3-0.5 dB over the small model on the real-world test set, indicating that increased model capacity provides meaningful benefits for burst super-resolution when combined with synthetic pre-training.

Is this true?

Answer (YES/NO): NO